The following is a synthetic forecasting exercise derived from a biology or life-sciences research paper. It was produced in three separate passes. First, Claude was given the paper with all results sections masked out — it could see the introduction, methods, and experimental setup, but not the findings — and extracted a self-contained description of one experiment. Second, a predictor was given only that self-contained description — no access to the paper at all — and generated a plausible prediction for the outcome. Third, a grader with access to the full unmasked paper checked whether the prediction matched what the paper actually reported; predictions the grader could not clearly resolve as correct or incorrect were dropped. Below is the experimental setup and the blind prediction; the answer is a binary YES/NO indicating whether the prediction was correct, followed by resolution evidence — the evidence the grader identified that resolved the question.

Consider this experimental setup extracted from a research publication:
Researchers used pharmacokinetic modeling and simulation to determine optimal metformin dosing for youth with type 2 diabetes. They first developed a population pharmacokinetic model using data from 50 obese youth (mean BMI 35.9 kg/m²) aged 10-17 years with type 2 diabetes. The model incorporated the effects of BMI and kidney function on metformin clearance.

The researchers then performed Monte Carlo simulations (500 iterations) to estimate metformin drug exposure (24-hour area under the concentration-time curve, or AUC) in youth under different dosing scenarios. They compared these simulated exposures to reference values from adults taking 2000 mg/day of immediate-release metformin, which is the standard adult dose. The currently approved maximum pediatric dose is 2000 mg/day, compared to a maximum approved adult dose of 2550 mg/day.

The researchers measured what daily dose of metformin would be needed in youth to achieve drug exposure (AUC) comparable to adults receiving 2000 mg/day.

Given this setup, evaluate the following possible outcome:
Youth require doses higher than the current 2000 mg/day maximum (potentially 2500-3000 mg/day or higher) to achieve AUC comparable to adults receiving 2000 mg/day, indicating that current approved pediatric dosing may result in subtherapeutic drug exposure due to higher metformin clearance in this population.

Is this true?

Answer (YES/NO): YES